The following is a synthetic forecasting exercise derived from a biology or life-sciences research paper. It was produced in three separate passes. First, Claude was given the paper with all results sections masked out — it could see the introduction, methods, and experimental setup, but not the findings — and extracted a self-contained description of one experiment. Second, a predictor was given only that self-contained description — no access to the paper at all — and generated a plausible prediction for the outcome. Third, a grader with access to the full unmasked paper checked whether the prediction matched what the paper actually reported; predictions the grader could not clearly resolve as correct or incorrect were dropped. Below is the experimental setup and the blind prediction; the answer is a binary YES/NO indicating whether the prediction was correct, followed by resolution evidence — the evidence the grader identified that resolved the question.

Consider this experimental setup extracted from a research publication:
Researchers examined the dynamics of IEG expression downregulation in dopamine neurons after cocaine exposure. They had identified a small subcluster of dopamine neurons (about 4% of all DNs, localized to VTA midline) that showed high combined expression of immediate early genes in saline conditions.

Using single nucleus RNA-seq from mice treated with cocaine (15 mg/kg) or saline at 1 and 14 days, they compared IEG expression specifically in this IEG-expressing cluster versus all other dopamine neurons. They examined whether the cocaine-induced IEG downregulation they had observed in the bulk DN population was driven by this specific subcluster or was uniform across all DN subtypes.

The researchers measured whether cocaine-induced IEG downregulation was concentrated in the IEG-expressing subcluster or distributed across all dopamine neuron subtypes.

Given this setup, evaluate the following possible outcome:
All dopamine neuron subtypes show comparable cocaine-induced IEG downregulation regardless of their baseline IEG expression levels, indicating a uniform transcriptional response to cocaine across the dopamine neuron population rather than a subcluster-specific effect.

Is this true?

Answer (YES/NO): NO